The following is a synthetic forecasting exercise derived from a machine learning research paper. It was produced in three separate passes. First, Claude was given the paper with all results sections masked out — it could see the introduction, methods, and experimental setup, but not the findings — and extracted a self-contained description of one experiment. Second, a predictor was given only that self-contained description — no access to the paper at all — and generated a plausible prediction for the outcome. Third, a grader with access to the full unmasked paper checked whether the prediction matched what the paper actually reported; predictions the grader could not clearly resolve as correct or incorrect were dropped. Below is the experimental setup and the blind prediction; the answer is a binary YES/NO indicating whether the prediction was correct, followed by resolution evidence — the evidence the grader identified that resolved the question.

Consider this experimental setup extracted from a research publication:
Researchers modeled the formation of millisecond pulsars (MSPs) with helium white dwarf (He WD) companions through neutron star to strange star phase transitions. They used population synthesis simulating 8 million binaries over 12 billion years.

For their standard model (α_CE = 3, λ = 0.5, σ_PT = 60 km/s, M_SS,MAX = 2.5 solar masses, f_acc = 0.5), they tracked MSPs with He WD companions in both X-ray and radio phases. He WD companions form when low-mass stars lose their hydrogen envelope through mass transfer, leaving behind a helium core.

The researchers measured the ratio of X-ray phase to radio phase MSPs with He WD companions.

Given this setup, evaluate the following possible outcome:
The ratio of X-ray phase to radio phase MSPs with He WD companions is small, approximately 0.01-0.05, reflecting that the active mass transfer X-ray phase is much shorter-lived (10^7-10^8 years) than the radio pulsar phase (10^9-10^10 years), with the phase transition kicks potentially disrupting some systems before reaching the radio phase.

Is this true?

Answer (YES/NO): NO